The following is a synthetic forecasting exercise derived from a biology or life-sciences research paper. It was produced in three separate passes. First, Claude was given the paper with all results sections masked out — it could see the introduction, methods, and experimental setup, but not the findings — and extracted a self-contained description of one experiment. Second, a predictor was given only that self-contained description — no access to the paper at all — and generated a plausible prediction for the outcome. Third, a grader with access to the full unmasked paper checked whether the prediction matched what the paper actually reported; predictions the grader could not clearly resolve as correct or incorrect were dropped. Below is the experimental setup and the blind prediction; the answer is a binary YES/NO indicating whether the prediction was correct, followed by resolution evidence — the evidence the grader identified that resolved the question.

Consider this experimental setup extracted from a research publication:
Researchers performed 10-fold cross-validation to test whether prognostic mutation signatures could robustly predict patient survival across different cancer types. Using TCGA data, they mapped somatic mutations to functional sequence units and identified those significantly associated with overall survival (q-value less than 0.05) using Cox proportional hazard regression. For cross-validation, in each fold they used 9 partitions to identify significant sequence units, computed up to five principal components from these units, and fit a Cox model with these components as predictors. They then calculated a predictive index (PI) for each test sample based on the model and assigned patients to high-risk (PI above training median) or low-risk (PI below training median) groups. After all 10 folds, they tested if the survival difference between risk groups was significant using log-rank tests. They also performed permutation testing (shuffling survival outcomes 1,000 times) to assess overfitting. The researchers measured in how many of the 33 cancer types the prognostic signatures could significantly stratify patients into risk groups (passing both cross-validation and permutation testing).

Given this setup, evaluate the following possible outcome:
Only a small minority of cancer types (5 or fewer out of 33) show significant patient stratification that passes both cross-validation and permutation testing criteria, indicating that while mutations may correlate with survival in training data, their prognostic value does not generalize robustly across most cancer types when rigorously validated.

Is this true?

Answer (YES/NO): NO